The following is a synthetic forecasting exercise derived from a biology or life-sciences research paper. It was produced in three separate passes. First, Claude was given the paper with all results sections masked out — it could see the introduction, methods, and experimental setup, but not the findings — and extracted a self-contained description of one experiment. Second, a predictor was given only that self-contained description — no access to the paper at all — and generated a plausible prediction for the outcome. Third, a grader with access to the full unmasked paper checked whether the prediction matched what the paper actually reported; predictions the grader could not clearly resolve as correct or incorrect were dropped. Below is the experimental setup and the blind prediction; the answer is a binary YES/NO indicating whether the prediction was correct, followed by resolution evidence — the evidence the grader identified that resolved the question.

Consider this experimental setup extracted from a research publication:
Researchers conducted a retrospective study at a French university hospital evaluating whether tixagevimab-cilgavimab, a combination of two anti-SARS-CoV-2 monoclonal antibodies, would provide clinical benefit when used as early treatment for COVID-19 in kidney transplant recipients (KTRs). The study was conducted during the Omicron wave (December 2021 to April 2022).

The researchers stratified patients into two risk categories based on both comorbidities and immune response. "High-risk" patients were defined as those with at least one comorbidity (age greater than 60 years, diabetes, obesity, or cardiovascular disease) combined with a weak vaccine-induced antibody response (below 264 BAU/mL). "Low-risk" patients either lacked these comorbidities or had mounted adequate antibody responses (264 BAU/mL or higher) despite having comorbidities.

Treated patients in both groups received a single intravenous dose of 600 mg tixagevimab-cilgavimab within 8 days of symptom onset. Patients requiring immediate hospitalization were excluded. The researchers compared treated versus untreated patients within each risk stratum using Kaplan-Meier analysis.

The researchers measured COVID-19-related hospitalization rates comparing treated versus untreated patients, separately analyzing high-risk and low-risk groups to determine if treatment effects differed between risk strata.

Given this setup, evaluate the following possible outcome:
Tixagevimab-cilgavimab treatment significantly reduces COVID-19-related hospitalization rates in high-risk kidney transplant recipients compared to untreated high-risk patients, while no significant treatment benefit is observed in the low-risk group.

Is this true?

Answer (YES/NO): YES